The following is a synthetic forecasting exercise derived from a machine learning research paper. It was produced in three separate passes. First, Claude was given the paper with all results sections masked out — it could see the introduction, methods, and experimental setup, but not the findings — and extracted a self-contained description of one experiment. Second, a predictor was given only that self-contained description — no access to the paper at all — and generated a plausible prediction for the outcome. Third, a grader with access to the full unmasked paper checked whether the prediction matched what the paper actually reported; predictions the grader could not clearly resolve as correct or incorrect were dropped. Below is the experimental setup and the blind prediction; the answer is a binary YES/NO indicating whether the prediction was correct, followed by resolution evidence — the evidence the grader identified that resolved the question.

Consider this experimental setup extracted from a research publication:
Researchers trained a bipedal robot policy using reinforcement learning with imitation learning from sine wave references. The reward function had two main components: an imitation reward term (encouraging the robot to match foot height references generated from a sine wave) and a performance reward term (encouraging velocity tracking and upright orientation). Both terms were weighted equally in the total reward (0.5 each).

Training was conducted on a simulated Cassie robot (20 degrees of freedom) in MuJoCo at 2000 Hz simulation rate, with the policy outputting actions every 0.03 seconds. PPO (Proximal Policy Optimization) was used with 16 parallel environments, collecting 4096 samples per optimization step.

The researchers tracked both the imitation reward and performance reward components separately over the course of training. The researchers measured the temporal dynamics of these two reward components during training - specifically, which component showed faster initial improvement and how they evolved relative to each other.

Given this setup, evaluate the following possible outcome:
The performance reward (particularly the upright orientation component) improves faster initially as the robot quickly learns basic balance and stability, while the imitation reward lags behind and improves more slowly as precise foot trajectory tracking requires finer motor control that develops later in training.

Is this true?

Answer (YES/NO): NO